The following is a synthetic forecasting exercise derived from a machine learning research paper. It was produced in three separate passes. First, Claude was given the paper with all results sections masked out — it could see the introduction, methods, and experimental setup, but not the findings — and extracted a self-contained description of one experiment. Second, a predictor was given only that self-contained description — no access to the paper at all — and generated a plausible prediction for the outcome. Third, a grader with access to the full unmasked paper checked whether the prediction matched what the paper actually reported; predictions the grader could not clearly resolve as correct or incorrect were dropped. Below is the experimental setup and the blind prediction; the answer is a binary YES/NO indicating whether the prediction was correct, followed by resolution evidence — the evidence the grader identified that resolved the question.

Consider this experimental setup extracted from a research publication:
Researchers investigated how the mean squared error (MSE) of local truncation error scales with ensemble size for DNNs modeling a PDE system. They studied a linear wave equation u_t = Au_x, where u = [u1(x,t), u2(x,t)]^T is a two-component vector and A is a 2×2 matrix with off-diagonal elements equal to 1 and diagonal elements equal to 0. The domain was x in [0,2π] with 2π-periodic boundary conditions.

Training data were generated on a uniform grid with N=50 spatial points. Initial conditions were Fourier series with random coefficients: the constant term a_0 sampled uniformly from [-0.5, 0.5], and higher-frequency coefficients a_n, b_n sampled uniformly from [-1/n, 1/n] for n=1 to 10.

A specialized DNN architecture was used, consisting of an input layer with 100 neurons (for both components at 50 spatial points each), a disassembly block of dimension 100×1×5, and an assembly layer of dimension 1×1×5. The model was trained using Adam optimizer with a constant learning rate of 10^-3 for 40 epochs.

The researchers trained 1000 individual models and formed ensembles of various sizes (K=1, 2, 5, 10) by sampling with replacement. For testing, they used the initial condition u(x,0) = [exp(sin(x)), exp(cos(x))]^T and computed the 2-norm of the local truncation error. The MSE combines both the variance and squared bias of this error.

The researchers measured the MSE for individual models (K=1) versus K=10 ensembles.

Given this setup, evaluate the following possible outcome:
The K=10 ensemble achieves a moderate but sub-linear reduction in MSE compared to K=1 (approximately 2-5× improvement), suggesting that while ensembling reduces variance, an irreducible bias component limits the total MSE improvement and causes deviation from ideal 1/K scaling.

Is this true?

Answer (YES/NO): NO